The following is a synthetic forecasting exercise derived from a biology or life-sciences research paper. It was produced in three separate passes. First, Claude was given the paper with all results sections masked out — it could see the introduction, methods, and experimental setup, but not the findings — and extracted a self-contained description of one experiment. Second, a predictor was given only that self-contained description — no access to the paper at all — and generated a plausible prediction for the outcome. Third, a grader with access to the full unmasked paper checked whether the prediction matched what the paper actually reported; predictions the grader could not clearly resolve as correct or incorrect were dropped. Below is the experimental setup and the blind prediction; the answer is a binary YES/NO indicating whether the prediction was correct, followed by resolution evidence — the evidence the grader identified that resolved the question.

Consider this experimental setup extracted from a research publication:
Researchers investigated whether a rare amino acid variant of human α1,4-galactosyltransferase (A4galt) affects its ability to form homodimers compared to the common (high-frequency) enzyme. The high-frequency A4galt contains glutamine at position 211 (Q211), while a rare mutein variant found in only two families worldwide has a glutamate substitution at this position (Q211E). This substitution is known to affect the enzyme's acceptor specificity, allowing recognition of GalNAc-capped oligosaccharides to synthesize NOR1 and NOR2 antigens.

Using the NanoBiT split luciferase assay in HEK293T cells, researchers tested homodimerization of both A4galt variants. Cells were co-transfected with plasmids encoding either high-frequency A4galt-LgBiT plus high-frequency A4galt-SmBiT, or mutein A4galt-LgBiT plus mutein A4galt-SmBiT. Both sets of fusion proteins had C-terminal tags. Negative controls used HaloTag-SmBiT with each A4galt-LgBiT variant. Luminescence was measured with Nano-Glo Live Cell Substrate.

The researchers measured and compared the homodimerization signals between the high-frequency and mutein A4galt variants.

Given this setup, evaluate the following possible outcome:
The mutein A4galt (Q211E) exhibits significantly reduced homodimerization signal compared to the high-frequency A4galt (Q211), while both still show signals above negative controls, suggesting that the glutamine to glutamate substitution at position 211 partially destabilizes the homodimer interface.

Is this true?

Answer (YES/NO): NO